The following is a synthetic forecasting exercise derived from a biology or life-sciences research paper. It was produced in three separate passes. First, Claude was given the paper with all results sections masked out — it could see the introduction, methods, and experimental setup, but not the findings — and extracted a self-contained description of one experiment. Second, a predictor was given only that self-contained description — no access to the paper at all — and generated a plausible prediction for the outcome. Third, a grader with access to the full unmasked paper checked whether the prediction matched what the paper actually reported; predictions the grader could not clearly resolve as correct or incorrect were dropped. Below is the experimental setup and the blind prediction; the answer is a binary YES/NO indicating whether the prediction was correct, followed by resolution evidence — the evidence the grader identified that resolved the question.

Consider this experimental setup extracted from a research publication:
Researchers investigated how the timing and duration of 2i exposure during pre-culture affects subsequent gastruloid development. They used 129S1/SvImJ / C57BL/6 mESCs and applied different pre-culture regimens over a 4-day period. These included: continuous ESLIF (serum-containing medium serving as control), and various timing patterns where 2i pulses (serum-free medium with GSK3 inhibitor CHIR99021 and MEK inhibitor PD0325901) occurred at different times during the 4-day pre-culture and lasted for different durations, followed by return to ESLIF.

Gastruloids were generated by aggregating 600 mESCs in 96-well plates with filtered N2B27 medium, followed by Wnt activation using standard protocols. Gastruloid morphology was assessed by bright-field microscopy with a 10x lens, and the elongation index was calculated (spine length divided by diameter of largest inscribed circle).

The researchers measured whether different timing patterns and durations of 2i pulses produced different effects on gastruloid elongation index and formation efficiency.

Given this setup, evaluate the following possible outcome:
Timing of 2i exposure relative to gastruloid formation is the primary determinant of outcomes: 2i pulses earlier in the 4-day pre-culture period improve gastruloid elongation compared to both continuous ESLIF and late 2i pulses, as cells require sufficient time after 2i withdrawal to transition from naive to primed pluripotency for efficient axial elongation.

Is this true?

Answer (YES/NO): NO